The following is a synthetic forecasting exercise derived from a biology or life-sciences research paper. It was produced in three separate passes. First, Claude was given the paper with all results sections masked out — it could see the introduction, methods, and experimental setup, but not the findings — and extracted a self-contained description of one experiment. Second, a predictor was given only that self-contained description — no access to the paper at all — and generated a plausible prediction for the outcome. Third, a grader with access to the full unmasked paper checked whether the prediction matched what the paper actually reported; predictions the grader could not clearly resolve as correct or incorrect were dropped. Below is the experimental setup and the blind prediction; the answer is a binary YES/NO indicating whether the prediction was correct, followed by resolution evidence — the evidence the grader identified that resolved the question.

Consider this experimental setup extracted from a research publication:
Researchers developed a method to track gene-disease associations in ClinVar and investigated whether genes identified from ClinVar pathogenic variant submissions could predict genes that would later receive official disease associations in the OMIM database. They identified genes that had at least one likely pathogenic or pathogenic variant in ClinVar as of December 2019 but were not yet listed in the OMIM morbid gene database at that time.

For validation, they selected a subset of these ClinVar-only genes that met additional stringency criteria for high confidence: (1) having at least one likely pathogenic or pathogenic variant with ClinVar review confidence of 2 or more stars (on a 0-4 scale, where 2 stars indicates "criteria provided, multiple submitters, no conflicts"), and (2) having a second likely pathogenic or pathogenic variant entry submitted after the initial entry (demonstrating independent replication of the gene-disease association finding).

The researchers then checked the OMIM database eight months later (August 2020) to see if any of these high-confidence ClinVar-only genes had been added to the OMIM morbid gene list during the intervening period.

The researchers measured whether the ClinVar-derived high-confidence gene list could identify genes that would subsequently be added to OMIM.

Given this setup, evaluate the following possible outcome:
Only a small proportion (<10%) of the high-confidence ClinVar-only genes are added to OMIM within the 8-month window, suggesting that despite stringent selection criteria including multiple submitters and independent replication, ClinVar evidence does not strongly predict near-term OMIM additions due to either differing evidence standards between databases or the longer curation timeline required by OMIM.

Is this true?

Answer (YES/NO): NO